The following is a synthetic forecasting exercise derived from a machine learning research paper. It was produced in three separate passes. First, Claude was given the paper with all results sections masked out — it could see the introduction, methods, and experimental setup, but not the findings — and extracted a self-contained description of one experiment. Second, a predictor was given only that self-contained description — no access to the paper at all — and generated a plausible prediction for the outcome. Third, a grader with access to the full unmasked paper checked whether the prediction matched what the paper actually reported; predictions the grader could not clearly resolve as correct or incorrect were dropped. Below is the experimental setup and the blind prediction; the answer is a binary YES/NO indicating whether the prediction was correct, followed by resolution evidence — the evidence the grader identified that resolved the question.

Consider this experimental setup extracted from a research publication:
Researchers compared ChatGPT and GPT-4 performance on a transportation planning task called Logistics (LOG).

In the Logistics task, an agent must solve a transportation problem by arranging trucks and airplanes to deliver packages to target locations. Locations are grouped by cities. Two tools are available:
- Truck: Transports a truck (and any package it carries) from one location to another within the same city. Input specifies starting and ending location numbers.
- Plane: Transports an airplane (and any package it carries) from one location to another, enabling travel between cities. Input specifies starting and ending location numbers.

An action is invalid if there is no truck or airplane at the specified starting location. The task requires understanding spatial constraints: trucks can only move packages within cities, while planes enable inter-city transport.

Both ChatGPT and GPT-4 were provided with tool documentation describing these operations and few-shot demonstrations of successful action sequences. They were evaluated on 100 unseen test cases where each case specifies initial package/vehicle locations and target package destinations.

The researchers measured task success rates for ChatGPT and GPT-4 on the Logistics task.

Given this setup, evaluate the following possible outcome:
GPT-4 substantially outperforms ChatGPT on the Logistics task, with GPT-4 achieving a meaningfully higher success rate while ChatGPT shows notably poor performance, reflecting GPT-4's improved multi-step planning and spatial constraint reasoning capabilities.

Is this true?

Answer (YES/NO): NO